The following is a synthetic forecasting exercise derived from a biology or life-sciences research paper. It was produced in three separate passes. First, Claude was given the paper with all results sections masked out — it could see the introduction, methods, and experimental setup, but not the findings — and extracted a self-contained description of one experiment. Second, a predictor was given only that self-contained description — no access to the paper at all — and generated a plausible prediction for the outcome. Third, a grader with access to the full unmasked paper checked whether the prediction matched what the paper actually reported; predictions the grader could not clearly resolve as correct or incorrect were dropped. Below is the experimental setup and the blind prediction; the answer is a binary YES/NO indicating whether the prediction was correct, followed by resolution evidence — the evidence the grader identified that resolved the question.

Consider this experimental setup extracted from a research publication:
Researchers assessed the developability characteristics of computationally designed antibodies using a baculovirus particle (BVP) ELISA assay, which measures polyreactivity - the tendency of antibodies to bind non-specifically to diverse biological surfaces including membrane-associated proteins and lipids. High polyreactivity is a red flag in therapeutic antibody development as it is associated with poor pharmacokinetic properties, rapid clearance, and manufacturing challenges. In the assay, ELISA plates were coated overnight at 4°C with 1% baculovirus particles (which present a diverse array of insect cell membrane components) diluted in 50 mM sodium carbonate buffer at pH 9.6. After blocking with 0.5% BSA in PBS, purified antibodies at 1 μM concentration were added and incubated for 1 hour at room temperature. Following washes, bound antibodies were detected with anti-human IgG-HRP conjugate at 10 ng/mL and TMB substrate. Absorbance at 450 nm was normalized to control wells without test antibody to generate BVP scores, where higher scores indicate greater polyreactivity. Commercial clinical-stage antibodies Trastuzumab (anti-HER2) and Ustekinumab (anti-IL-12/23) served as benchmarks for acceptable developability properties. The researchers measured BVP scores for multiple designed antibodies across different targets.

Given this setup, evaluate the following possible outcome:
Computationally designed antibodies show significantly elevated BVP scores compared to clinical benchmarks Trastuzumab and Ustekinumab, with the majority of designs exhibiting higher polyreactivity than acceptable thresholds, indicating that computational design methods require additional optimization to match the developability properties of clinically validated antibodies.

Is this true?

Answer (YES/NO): NO